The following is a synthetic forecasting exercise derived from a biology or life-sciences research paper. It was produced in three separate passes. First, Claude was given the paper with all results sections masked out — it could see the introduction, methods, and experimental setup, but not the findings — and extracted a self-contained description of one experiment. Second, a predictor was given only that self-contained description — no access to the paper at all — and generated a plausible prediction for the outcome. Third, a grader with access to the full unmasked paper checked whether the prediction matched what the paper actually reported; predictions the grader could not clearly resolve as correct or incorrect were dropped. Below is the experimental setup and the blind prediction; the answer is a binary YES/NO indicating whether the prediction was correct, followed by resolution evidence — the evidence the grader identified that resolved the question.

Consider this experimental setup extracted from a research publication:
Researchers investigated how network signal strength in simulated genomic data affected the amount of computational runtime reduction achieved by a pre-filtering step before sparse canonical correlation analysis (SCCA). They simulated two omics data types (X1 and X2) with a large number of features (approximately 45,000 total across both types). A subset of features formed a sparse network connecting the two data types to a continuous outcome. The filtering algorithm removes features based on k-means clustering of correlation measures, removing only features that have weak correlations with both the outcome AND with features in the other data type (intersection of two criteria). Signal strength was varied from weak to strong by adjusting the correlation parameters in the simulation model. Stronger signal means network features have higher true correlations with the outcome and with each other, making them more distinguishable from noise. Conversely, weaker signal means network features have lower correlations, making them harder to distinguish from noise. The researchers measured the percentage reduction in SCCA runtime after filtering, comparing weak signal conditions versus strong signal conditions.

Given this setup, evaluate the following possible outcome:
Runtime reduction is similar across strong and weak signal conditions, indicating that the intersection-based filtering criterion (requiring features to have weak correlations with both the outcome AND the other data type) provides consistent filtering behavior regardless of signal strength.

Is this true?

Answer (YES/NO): NO